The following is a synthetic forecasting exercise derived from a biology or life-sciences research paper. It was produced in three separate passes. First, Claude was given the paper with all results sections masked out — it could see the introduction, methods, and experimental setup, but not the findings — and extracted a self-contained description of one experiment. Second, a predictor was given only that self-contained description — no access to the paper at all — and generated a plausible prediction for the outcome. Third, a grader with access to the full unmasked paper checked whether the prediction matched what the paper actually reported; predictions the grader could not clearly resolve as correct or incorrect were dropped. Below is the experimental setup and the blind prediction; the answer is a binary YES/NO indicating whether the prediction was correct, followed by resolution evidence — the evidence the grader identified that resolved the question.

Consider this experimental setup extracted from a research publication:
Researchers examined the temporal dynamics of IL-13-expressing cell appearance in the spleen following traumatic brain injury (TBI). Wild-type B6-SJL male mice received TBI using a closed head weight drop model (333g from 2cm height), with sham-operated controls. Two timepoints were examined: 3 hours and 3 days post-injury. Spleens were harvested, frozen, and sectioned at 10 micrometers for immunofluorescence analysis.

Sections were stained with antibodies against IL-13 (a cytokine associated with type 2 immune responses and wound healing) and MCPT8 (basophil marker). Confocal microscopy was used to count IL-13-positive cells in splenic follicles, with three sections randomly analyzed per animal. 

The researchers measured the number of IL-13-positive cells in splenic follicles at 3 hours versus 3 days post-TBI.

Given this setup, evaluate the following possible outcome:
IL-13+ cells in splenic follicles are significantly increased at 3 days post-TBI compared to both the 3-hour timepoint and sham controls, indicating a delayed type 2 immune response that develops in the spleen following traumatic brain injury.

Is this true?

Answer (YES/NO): NO